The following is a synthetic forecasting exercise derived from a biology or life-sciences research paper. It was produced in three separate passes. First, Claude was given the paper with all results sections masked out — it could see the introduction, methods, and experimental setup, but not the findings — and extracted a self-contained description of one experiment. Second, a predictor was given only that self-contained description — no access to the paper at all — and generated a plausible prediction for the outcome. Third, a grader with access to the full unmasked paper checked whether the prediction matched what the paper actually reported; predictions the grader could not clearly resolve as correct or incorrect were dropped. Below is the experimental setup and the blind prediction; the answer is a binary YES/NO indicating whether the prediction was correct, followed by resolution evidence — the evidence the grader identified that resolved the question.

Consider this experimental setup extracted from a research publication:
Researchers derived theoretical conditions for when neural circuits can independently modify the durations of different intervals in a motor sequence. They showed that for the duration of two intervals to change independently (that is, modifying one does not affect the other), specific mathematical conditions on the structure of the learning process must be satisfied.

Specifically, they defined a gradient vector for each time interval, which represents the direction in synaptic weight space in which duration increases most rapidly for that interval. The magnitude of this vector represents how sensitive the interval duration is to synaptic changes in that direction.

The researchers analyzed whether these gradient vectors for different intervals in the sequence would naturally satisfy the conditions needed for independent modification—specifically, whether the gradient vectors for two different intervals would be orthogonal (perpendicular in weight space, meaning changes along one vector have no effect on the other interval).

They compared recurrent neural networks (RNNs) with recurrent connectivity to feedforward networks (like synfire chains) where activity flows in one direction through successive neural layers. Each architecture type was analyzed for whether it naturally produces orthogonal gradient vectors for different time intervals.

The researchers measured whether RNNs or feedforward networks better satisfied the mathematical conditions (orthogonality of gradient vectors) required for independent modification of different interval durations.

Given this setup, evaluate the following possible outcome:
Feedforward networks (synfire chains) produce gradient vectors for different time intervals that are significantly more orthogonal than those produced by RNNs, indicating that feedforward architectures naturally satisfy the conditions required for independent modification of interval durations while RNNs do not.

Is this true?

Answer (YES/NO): YES